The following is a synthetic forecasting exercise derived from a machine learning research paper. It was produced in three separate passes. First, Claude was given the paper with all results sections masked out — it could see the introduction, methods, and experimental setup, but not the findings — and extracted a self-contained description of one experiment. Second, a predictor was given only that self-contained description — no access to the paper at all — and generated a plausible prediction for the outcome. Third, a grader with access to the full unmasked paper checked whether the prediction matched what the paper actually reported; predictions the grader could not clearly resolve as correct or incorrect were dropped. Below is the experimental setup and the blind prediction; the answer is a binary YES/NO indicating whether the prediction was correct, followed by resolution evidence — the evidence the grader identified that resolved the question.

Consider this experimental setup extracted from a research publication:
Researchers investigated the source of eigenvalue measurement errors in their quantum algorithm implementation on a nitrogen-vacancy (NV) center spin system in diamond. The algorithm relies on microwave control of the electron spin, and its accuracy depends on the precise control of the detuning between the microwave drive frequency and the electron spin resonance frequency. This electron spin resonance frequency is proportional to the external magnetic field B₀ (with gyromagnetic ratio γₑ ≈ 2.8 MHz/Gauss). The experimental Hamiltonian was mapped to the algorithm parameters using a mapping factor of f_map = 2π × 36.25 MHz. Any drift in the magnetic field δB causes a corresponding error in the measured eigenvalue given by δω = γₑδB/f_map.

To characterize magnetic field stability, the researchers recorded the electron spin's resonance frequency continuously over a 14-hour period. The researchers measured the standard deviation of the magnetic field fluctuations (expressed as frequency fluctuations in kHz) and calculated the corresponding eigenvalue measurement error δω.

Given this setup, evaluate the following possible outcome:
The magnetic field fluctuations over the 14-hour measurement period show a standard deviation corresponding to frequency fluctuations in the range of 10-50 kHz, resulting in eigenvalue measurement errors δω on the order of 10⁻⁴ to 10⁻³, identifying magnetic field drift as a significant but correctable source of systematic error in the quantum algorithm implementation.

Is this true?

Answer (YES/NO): YES